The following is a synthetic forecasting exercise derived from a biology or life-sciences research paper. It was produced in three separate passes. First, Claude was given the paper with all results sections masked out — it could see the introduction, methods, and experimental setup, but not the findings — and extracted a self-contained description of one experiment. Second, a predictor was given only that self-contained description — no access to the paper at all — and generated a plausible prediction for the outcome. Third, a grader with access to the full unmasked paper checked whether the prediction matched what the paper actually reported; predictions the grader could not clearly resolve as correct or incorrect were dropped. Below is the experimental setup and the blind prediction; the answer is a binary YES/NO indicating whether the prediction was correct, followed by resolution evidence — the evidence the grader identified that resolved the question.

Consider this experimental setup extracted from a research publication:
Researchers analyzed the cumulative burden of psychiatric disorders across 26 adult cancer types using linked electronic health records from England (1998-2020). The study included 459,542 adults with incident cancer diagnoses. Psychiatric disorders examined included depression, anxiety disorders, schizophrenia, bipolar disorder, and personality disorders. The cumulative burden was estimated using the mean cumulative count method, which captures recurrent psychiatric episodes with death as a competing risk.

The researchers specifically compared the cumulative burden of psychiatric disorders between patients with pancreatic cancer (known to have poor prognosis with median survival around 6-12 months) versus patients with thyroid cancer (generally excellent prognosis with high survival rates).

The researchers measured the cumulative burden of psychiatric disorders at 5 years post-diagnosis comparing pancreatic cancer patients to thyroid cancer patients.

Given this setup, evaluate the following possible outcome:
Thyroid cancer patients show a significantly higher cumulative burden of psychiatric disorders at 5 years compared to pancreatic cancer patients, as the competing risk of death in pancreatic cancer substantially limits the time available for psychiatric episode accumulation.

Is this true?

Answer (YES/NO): YES